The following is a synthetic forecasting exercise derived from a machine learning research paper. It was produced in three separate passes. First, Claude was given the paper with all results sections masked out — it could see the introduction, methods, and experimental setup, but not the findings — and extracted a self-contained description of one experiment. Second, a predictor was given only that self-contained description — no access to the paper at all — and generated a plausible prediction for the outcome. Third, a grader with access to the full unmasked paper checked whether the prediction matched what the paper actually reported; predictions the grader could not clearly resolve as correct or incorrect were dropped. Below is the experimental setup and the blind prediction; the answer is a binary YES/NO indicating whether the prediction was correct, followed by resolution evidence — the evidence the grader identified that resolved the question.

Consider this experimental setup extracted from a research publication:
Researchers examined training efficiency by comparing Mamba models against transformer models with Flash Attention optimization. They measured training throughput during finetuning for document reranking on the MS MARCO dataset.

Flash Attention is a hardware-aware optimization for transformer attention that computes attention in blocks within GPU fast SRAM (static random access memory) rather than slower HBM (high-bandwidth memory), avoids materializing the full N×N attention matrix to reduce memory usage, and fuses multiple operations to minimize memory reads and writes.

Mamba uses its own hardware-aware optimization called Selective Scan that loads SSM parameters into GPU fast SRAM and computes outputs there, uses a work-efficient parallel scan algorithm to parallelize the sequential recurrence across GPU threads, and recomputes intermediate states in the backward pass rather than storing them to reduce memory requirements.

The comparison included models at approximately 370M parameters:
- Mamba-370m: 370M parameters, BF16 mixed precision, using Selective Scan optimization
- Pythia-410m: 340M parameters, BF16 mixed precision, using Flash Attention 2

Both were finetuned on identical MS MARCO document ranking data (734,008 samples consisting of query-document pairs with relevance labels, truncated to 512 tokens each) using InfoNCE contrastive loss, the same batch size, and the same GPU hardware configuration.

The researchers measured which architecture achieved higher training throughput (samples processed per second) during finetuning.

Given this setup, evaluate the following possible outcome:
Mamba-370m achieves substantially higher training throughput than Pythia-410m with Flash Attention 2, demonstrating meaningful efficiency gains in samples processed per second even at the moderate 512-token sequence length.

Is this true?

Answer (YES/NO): NO